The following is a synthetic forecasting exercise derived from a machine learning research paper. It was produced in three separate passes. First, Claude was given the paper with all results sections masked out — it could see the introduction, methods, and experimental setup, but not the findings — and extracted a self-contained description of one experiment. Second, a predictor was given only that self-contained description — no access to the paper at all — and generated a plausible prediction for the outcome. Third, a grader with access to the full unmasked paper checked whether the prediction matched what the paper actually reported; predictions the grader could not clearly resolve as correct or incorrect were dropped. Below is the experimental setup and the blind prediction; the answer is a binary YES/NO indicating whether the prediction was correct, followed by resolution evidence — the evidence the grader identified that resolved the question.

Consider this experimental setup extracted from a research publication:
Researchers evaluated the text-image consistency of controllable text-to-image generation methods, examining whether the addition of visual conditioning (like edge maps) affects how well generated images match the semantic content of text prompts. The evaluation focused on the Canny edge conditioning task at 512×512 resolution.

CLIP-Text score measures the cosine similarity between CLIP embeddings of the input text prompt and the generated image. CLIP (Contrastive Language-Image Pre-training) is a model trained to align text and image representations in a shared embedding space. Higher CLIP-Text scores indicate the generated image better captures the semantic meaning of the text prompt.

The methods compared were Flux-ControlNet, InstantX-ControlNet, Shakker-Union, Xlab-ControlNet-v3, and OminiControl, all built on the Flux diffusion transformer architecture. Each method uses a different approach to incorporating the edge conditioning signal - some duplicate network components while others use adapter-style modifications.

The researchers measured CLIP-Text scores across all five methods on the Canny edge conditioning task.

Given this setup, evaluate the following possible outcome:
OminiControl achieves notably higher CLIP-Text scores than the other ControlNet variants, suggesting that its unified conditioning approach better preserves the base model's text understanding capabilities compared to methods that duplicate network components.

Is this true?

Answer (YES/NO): NO